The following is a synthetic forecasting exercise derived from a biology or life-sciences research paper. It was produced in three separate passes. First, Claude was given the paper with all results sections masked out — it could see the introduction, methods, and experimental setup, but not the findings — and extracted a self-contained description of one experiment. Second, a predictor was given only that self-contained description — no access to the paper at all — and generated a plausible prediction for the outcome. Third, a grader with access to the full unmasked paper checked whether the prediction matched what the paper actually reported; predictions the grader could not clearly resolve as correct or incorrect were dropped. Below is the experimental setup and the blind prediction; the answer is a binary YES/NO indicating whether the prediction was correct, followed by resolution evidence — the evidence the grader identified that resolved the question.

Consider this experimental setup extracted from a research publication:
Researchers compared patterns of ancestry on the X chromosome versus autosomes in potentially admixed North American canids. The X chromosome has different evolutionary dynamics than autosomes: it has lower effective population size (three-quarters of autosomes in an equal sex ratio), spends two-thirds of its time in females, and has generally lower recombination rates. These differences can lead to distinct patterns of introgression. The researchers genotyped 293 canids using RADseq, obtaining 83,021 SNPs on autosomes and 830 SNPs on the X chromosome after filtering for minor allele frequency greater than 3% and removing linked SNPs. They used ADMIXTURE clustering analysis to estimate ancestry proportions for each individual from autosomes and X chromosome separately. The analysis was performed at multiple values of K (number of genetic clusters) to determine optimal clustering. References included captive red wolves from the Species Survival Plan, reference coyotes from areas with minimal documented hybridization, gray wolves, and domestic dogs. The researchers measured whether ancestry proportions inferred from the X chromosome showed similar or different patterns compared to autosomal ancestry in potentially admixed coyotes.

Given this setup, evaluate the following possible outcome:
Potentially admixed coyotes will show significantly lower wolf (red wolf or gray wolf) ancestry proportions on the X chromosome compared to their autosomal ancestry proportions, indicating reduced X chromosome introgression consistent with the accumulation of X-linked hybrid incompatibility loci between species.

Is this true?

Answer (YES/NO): YES